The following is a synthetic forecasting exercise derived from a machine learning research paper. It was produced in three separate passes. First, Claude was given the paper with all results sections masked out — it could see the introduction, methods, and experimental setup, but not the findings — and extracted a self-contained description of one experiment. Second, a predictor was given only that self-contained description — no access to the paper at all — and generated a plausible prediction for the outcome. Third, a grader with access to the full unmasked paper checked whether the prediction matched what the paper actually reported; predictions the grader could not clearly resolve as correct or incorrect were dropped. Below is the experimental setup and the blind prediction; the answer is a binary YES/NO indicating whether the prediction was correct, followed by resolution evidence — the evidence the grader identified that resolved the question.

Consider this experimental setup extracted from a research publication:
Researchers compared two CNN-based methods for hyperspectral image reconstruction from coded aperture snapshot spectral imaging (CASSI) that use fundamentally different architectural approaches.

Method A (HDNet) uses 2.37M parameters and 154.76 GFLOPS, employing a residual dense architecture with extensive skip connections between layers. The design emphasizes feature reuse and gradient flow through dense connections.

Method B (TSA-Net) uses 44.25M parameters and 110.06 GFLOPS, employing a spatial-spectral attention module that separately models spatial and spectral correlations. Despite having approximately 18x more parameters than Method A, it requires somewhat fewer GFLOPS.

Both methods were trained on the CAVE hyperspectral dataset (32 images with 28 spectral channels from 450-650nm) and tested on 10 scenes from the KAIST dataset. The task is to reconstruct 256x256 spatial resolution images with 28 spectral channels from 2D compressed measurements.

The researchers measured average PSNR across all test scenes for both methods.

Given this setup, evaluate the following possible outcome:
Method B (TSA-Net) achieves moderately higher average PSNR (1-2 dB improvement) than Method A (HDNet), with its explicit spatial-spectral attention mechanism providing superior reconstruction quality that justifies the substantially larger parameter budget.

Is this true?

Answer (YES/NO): NO